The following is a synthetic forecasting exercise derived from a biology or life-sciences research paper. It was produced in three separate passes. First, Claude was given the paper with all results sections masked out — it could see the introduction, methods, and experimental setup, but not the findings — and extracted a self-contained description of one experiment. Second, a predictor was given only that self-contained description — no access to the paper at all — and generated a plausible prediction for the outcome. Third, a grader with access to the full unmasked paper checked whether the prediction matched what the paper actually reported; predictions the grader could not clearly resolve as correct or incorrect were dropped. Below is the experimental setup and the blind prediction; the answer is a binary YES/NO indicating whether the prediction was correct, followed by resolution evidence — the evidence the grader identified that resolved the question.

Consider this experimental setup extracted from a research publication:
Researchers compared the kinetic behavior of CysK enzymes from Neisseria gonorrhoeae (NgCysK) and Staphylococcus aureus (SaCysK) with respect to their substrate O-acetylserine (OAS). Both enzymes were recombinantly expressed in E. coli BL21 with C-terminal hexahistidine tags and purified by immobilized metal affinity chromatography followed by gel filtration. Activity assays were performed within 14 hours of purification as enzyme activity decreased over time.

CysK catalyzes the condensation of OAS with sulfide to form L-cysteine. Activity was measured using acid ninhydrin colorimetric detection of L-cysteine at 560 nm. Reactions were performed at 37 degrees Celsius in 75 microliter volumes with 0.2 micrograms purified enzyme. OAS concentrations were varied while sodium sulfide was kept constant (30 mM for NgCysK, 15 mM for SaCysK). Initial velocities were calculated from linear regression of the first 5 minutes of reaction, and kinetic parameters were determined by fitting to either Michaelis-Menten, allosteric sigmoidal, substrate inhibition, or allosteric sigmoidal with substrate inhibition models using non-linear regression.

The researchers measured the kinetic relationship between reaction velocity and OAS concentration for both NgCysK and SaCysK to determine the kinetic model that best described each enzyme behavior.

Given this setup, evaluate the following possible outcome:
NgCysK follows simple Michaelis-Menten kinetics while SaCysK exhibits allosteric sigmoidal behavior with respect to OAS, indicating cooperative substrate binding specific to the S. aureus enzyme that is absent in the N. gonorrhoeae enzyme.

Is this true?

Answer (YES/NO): NO